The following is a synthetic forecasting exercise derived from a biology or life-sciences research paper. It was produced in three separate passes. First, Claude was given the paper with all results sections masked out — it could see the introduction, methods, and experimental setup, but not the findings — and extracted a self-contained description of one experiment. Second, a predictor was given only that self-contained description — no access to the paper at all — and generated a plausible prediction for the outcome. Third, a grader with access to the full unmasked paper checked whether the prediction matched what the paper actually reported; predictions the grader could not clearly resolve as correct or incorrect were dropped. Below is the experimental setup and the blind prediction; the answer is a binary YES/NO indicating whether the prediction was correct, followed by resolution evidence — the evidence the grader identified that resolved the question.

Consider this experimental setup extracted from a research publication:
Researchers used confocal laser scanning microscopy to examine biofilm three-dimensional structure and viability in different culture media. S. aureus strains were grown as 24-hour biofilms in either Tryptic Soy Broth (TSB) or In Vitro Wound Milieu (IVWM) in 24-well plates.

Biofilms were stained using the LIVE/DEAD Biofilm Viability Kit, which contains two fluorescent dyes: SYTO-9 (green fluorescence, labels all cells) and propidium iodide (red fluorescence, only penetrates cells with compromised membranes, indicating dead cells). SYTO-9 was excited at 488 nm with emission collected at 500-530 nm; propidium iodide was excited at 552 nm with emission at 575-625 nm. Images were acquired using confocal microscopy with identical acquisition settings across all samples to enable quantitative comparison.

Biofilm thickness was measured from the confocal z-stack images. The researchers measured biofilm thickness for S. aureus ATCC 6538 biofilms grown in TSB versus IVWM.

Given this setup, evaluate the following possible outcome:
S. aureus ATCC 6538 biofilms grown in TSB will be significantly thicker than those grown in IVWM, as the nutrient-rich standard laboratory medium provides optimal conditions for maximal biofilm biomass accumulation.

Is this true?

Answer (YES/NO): NO